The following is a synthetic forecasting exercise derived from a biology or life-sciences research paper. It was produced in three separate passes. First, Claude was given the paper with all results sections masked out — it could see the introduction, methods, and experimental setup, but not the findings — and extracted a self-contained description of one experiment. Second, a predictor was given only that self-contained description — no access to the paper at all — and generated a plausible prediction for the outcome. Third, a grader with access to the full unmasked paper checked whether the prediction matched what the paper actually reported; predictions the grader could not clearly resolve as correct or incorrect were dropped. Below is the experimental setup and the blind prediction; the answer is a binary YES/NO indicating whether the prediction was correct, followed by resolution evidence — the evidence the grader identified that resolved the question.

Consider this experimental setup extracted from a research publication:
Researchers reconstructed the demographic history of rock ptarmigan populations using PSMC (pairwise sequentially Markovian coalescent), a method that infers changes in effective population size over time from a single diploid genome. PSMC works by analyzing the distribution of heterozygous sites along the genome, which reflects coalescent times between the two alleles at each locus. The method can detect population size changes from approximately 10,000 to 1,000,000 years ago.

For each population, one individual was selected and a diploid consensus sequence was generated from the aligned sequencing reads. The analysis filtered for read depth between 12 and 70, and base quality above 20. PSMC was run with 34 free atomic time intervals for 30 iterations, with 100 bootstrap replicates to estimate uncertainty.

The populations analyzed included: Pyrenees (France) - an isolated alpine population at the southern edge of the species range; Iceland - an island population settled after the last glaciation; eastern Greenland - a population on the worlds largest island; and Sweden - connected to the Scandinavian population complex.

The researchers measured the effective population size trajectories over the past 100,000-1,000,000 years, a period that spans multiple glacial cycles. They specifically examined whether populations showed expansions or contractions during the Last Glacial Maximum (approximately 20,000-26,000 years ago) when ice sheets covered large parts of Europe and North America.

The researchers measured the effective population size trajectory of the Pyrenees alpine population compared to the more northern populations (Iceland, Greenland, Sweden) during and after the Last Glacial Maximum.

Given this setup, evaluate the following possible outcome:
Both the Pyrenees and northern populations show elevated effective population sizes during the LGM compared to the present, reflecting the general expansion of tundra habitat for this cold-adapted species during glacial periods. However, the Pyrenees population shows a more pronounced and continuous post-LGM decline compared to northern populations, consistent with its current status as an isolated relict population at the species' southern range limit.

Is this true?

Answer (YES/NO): NO